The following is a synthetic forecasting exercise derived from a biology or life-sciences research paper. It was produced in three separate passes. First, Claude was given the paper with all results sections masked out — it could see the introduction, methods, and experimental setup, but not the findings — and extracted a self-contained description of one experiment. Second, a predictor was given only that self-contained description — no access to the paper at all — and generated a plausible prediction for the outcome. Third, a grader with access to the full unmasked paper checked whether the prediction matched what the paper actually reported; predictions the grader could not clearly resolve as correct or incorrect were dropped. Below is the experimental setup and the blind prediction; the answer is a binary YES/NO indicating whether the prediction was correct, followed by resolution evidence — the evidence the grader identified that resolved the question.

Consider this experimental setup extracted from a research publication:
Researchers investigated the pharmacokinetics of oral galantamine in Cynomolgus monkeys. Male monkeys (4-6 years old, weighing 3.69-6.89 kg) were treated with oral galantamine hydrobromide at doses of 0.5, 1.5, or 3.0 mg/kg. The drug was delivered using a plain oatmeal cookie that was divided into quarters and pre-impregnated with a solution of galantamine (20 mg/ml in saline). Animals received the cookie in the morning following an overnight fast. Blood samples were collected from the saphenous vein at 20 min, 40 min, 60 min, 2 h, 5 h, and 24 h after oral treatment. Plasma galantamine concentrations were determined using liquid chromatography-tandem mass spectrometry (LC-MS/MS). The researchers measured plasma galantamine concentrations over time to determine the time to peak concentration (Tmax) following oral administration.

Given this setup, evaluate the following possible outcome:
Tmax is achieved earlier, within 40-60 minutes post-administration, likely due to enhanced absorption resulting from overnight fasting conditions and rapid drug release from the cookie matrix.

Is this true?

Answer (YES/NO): NO